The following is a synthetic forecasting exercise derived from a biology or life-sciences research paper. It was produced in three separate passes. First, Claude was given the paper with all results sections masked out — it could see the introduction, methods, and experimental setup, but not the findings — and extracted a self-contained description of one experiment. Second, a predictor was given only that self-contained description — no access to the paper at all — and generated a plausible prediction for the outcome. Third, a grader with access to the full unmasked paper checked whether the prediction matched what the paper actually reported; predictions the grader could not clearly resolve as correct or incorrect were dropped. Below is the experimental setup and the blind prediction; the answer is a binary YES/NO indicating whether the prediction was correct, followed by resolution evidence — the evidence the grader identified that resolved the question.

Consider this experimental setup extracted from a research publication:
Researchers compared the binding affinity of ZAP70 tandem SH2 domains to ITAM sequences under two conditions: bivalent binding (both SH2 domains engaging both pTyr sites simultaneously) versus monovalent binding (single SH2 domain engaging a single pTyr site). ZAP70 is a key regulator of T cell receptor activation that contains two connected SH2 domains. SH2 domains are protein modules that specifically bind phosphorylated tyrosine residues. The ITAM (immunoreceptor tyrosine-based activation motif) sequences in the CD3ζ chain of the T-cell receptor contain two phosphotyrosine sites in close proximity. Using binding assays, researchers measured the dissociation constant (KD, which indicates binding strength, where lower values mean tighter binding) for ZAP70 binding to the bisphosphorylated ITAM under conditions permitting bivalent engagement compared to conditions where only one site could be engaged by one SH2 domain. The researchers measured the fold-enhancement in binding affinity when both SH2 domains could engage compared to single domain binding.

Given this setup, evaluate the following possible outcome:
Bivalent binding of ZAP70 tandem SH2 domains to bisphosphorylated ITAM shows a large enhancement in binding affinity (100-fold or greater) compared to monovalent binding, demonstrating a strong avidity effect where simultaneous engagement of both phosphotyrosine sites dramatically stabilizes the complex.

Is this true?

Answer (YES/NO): YES